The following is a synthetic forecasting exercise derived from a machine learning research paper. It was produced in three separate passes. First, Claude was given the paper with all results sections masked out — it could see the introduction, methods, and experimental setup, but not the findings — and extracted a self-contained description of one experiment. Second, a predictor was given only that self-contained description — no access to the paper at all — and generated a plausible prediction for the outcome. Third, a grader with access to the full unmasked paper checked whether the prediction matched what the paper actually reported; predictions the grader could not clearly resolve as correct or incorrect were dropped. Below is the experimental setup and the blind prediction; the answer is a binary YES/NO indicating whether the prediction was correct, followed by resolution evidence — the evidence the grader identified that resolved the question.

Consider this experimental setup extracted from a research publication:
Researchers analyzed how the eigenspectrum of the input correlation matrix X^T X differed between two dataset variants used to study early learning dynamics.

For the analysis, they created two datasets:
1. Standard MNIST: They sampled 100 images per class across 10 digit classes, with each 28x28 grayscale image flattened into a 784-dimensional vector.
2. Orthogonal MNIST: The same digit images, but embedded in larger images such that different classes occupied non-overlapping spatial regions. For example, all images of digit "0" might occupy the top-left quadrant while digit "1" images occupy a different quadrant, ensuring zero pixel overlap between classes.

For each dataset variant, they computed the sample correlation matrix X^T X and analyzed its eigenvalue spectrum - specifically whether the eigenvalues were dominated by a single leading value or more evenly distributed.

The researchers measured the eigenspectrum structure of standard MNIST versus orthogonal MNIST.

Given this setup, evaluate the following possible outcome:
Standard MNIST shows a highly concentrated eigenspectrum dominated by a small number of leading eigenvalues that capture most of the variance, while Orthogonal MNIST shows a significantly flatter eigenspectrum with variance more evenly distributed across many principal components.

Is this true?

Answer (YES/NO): NO